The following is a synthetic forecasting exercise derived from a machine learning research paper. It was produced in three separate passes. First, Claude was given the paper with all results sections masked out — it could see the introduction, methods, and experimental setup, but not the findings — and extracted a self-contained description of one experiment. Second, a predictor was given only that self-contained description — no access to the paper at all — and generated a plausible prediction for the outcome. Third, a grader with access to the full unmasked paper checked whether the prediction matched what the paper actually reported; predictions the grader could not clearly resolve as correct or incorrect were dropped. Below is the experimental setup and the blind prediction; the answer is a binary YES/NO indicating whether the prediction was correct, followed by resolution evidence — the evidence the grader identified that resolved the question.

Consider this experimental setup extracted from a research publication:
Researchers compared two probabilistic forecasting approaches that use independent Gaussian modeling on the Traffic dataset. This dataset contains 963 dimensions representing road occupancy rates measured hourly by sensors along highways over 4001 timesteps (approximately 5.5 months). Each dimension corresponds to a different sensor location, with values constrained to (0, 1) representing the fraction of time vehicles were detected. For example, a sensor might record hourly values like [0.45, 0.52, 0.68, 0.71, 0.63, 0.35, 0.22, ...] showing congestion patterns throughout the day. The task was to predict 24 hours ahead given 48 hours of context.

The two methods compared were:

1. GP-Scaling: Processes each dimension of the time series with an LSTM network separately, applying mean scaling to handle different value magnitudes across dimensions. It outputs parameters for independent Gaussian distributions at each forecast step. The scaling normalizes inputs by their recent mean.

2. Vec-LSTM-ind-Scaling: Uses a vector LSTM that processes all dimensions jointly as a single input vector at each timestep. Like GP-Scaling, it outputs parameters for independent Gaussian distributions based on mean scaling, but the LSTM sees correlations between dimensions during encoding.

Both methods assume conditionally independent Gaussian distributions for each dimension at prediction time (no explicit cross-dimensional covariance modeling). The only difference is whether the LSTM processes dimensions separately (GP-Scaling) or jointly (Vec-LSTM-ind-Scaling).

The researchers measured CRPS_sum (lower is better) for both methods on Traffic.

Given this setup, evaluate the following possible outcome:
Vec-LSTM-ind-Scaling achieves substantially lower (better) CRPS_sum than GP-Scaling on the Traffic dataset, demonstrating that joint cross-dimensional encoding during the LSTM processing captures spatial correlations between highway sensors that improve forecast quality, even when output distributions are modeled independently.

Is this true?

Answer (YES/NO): NO